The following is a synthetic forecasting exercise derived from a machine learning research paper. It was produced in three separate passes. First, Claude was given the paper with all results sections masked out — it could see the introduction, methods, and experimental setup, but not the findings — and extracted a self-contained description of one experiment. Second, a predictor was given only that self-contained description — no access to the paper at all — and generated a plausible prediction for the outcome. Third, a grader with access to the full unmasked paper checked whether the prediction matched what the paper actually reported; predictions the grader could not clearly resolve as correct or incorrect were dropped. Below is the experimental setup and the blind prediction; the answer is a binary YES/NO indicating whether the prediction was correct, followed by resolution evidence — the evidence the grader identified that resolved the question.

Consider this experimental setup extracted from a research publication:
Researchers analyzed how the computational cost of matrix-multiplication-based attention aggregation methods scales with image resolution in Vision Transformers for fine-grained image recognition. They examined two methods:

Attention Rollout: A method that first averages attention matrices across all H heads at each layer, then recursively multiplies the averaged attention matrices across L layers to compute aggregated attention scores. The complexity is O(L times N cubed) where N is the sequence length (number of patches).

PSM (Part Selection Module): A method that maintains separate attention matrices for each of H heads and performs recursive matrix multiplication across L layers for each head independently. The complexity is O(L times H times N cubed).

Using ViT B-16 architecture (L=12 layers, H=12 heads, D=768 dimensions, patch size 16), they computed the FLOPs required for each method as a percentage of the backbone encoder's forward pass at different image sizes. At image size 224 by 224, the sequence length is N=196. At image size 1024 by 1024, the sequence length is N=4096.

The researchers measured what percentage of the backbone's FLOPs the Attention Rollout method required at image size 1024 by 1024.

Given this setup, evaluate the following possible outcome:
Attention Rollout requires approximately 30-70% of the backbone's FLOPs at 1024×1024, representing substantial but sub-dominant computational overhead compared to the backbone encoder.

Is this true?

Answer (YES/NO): NO